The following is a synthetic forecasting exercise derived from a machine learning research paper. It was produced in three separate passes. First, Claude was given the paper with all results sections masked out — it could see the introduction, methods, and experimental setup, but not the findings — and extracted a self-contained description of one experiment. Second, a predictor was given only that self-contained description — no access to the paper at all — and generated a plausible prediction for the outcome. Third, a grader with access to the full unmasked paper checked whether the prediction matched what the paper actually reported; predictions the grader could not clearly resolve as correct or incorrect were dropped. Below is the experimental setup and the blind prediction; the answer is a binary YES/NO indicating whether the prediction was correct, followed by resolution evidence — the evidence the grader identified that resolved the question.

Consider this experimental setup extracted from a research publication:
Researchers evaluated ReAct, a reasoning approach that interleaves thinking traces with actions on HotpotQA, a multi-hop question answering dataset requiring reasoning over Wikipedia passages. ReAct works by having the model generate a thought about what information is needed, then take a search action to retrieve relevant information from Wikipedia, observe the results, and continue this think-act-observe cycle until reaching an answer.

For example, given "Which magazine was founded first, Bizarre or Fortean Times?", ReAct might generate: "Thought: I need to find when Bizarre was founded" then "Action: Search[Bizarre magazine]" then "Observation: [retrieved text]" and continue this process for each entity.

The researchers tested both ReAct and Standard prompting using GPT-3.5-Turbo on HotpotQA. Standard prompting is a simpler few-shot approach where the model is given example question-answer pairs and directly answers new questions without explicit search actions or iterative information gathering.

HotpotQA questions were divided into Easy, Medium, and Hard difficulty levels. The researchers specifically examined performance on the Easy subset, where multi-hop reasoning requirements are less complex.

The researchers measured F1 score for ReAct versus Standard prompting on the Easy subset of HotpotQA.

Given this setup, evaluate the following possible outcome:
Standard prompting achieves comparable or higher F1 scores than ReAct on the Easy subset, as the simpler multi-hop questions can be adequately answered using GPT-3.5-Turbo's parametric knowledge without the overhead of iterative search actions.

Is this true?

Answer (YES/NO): YES